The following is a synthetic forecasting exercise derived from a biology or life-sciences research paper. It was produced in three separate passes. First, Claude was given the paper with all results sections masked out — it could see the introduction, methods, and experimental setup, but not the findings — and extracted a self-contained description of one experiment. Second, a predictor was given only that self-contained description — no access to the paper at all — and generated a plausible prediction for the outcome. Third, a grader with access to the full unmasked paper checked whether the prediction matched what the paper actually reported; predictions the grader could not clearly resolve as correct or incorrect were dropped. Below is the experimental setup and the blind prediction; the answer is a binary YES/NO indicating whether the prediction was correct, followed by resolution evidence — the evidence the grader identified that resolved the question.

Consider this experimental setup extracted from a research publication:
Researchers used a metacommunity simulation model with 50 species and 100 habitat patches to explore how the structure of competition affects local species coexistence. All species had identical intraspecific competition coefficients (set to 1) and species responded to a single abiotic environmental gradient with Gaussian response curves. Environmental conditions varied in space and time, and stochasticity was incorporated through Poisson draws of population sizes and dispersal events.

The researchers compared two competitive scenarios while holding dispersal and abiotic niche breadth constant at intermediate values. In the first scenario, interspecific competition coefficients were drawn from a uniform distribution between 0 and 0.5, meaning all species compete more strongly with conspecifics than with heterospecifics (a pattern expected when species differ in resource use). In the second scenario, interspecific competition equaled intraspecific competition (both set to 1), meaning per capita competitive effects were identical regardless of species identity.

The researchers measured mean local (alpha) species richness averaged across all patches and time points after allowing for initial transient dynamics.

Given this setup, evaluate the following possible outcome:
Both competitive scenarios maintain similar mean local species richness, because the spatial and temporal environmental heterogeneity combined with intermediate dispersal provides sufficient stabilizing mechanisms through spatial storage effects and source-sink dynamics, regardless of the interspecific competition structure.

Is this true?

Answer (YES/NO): NO